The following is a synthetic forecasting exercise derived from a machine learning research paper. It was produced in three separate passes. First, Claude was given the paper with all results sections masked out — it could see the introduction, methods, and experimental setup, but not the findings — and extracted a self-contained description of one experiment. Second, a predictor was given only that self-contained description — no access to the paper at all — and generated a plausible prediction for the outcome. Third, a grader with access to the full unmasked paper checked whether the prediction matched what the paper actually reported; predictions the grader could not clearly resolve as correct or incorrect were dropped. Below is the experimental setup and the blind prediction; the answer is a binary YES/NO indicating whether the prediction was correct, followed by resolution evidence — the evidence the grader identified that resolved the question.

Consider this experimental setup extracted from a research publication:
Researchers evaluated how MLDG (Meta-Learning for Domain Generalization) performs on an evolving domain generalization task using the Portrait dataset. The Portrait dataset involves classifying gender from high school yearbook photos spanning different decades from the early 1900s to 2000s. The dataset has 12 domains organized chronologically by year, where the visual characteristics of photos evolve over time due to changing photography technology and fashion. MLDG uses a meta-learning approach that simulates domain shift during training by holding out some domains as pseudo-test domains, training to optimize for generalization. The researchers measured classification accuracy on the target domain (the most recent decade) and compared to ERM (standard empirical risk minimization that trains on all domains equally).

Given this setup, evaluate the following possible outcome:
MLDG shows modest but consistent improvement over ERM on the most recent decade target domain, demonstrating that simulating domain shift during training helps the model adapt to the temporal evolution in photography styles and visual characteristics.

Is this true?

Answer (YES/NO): NO